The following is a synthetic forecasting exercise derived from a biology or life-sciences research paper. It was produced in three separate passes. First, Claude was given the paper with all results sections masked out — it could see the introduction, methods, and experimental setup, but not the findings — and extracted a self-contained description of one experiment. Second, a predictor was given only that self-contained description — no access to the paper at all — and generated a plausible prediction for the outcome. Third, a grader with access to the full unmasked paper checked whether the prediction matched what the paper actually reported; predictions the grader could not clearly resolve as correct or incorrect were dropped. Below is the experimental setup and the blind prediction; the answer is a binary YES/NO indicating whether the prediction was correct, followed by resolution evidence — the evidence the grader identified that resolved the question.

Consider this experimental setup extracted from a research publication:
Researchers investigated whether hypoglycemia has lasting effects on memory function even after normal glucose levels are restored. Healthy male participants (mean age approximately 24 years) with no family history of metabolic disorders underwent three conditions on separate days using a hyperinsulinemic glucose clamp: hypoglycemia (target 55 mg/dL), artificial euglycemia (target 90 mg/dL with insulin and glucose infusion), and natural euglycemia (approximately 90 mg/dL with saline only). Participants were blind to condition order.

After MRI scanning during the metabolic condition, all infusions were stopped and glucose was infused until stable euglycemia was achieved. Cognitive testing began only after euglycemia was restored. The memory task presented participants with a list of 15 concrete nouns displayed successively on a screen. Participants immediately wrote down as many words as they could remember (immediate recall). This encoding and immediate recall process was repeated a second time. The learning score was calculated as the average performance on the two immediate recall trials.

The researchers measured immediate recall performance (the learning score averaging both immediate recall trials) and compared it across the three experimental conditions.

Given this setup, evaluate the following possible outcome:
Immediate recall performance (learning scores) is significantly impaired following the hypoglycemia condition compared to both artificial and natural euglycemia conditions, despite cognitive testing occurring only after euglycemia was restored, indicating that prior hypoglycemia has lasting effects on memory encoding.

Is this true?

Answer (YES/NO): NO